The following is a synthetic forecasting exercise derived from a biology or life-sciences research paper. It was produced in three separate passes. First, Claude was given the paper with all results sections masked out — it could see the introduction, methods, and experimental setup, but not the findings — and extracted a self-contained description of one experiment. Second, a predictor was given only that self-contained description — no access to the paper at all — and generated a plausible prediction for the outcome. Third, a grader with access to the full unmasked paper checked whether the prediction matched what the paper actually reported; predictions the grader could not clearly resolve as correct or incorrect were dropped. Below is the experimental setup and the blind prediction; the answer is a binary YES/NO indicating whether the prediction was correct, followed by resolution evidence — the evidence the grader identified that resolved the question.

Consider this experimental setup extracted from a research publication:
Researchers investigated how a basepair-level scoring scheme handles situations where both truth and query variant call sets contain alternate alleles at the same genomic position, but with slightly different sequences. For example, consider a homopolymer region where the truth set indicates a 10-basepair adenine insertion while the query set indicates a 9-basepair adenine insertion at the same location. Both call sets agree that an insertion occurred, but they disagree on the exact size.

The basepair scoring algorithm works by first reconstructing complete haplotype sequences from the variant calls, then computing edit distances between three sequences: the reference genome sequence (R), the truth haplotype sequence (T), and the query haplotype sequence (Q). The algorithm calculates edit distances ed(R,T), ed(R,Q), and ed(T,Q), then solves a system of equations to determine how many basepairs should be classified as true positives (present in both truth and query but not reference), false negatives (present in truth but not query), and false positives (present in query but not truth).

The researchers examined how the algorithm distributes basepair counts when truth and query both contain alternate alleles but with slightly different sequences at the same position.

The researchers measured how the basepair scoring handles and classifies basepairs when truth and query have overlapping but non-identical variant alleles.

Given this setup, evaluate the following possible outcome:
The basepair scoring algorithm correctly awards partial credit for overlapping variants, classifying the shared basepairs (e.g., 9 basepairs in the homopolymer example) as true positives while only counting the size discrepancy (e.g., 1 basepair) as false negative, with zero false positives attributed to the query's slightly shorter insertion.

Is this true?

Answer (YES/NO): YES